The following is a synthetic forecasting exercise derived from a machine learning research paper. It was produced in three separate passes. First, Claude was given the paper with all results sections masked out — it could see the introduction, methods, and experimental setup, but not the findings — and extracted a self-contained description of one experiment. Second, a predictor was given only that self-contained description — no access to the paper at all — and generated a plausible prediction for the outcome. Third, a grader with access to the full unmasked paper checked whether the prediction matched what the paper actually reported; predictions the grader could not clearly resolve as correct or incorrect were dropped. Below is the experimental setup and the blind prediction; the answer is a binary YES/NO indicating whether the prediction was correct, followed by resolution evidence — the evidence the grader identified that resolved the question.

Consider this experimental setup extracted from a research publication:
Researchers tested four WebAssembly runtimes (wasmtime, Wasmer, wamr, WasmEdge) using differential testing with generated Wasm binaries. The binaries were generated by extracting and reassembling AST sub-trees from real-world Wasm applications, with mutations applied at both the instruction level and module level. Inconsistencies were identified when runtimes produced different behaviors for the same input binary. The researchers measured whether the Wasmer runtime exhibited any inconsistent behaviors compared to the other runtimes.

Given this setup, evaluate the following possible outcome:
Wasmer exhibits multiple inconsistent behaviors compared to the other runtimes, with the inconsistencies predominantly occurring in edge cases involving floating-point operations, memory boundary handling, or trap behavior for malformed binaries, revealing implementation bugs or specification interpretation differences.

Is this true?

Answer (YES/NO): NO